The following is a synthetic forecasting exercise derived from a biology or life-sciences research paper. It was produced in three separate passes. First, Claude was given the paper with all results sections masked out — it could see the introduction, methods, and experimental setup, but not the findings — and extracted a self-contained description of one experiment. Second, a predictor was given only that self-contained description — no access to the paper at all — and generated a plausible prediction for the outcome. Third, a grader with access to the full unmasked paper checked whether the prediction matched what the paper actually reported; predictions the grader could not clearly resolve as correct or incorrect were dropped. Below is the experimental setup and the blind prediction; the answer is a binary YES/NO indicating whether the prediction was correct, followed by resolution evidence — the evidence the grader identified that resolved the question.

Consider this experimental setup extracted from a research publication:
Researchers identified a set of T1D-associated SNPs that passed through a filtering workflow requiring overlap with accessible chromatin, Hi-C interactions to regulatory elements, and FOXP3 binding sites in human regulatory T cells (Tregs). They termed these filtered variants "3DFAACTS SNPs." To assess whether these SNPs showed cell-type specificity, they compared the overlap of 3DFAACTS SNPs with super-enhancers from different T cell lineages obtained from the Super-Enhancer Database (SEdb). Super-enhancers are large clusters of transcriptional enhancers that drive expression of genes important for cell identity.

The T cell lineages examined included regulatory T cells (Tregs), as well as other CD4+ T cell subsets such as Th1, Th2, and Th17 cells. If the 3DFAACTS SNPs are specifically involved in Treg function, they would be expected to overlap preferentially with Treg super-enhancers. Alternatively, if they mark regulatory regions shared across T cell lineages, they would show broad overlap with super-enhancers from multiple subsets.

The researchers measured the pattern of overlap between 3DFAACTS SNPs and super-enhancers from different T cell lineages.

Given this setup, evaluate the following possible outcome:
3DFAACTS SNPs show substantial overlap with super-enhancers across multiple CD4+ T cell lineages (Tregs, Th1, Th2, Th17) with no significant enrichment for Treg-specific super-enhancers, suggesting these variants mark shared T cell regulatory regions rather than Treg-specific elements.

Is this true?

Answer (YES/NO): YES